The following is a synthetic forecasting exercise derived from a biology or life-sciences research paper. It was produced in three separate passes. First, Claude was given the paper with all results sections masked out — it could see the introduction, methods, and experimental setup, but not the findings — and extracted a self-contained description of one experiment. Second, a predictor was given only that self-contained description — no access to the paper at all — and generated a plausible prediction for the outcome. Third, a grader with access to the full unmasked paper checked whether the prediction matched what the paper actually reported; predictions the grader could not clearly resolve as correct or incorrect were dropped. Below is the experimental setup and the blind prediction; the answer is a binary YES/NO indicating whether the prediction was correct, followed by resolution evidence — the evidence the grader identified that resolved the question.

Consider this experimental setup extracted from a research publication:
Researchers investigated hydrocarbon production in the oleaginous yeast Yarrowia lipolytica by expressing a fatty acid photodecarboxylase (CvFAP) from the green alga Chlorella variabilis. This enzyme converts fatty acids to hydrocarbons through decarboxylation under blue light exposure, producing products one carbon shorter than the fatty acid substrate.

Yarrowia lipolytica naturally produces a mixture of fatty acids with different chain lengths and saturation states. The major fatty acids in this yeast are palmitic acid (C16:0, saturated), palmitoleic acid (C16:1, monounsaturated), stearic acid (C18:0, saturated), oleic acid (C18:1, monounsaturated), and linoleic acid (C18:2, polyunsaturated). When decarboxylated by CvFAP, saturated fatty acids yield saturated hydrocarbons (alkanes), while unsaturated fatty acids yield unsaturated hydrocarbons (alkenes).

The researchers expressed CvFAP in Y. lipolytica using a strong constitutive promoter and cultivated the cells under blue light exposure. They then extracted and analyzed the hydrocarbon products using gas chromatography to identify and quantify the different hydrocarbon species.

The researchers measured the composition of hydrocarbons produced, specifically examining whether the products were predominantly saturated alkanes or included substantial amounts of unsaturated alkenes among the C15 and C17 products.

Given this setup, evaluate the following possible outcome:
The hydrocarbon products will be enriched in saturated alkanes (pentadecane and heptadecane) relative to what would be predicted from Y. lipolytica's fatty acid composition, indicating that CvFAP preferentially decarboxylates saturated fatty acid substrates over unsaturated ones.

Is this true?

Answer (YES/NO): NO